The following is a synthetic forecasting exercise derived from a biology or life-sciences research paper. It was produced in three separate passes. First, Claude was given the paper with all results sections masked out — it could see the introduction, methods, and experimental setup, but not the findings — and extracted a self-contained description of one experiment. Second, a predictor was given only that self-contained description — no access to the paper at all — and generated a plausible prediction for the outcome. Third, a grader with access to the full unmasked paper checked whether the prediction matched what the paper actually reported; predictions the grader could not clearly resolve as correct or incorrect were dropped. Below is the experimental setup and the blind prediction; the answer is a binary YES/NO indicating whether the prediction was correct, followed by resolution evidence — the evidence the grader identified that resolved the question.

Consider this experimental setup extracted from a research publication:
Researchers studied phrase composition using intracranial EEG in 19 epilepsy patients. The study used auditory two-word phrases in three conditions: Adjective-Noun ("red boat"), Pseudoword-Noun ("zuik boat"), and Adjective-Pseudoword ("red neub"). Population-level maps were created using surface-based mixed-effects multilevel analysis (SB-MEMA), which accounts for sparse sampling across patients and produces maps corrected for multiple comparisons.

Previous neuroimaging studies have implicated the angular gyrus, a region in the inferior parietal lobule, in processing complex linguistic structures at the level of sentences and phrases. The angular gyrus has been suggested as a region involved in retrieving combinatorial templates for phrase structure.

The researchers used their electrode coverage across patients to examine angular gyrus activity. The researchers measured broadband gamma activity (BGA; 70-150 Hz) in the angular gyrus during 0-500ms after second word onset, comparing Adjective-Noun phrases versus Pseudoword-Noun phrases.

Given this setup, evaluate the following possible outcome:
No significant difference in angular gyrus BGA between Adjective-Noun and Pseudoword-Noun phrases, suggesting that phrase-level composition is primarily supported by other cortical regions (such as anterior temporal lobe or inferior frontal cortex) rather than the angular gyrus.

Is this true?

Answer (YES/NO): NO